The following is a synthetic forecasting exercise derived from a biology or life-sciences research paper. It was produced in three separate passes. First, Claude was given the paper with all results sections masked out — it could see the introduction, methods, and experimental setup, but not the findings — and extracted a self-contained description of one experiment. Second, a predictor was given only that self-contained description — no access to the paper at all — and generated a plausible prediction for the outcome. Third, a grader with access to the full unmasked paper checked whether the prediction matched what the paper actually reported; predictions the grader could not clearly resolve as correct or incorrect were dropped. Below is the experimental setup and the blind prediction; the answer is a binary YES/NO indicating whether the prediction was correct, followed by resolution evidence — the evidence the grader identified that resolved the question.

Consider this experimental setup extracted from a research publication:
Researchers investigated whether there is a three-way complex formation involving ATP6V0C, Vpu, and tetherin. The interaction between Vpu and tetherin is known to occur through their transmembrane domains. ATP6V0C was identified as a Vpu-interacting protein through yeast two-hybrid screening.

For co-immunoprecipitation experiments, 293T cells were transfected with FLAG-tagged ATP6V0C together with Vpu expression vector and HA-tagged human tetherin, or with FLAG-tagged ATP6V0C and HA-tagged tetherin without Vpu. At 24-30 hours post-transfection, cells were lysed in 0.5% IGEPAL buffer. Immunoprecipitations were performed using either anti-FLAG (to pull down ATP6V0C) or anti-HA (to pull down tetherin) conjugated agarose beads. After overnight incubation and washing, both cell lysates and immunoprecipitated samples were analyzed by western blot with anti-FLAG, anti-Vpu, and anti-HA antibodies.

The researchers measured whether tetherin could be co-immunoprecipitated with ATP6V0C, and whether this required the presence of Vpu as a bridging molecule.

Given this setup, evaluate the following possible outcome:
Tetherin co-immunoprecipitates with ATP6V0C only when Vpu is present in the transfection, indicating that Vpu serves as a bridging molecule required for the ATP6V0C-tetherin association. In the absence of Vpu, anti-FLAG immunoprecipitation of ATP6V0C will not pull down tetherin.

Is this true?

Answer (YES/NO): NO